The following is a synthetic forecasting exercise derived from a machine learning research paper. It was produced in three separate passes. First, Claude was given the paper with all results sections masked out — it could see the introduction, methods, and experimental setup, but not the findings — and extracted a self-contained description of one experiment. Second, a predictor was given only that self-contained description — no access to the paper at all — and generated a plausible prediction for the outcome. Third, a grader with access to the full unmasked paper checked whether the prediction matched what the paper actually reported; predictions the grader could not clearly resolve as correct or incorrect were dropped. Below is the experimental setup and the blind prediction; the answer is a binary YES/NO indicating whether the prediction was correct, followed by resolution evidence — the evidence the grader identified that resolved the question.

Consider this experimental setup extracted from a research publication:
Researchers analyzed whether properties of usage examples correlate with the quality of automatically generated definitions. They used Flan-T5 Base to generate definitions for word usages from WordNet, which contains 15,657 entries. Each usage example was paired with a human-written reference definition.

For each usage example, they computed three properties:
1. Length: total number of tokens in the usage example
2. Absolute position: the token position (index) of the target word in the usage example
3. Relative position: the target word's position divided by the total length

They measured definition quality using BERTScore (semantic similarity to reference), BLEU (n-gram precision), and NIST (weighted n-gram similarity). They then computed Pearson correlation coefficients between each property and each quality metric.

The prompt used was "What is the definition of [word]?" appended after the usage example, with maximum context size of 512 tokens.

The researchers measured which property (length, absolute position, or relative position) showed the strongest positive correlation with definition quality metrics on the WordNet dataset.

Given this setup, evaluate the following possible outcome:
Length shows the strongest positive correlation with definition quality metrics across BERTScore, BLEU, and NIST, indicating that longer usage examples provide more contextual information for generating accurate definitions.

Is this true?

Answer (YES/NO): NO